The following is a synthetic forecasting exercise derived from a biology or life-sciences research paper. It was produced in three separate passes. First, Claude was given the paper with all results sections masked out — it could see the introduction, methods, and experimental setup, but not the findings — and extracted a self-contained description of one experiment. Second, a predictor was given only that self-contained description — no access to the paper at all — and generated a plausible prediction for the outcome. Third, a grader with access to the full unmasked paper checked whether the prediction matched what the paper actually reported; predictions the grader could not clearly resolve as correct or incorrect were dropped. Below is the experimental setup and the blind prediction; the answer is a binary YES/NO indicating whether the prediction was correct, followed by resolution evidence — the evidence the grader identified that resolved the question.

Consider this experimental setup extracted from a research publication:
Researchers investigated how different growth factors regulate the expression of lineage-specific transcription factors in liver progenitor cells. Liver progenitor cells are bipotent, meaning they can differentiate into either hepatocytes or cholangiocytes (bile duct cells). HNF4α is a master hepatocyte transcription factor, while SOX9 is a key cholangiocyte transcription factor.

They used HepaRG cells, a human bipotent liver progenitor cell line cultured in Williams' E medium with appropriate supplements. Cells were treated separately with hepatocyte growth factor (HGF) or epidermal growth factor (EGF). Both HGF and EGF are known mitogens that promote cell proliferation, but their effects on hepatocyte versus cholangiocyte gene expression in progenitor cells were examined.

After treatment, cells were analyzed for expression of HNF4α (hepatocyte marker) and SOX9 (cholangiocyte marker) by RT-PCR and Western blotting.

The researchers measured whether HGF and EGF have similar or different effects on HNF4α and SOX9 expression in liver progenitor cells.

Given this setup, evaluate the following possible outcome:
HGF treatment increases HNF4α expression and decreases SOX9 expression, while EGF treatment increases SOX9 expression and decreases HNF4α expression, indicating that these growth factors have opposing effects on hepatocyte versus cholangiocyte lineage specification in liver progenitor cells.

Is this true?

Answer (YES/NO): NO